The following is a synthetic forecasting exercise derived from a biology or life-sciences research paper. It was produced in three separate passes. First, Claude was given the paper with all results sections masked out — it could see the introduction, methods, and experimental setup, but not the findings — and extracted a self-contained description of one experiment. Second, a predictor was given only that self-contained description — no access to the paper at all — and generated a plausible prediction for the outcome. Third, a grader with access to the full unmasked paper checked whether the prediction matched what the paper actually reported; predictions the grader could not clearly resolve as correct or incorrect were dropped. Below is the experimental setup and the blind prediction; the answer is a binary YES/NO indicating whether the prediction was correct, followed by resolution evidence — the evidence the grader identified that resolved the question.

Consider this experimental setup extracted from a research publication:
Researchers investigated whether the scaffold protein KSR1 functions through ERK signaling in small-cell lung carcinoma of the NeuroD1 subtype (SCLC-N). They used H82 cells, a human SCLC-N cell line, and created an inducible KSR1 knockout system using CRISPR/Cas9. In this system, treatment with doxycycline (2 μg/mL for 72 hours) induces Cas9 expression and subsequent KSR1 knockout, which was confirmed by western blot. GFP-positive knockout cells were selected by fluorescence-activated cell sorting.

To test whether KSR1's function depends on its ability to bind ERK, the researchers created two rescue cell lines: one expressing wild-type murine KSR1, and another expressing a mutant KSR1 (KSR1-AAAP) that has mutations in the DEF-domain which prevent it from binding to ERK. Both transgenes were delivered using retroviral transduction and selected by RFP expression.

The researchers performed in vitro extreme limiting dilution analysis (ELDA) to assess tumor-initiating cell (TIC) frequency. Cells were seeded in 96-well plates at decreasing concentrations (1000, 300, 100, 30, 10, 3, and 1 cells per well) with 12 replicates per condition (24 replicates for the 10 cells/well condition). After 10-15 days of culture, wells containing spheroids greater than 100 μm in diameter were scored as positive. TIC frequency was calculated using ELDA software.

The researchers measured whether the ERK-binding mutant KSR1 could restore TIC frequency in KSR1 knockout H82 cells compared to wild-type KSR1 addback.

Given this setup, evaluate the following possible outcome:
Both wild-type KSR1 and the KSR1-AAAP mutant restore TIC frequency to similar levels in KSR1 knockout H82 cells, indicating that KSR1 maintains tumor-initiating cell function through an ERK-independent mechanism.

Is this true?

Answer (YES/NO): NO